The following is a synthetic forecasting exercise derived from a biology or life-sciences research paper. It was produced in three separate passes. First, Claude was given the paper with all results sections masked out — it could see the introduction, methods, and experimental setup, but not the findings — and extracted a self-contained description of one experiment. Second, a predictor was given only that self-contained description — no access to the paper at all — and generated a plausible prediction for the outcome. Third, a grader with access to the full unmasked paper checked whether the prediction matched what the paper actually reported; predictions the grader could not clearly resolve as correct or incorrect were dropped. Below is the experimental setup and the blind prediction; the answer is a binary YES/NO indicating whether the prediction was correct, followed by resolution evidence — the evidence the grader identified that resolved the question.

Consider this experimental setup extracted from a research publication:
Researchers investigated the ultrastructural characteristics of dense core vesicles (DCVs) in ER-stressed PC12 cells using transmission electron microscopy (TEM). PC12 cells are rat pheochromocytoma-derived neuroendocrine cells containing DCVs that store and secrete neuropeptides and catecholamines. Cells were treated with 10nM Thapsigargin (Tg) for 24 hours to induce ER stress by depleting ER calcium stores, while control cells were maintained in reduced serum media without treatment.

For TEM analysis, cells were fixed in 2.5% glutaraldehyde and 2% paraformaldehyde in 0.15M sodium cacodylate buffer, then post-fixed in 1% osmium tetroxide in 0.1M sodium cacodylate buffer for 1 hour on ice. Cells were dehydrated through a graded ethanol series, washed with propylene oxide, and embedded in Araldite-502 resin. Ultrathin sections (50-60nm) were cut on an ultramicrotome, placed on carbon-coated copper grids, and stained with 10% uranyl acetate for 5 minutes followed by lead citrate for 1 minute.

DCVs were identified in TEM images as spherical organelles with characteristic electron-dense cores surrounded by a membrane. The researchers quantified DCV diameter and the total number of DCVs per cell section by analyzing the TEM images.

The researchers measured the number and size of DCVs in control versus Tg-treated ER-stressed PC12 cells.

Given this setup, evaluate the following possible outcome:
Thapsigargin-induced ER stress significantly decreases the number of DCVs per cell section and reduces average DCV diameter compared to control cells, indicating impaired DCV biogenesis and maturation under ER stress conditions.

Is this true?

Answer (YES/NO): NO